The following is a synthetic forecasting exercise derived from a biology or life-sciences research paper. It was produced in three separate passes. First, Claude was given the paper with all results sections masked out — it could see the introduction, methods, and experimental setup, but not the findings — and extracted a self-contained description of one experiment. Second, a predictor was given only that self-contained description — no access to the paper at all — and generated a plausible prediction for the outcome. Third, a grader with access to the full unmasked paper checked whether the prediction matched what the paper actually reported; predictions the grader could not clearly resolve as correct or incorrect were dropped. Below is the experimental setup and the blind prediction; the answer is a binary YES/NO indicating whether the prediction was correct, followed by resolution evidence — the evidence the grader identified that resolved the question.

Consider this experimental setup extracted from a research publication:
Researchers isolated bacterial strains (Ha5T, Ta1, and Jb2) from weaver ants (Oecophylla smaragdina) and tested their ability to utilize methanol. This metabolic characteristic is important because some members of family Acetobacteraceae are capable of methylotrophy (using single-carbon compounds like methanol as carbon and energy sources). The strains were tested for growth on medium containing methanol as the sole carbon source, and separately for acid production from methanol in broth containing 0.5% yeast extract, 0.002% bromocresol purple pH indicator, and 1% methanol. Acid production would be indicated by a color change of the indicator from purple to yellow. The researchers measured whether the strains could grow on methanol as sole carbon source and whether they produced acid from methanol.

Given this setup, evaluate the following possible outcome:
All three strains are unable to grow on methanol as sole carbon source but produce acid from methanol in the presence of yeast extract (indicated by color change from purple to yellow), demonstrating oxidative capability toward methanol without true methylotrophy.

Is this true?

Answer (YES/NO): NO